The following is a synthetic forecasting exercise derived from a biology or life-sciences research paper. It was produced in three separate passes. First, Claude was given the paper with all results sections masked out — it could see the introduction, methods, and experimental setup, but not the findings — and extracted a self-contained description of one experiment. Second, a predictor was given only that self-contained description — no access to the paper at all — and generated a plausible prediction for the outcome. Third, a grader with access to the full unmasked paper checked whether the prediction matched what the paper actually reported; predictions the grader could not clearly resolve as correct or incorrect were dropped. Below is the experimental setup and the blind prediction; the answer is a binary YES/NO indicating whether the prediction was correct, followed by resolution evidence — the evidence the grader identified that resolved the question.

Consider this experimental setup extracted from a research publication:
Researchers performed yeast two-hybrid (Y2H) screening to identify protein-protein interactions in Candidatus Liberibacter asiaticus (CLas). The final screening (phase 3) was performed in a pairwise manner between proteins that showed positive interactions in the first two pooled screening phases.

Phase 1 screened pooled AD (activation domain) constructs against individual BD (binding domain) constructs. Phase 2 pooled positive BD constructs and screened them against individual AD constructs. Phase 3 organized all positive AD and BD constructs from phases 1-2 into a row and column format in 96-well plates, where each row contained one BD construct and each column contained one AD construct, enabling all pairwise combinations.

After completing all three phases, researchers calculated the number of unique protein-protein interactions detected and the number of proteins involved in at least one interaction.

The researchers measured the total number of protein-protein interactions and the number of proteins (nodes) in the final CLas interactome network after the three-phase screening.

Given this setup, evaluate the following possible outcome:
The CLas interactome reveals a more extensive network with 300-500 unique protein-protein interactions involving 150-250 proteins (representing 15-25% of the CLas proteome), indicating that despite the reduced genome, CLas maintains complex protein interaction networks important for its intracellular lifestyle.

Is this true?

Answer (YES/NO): NO